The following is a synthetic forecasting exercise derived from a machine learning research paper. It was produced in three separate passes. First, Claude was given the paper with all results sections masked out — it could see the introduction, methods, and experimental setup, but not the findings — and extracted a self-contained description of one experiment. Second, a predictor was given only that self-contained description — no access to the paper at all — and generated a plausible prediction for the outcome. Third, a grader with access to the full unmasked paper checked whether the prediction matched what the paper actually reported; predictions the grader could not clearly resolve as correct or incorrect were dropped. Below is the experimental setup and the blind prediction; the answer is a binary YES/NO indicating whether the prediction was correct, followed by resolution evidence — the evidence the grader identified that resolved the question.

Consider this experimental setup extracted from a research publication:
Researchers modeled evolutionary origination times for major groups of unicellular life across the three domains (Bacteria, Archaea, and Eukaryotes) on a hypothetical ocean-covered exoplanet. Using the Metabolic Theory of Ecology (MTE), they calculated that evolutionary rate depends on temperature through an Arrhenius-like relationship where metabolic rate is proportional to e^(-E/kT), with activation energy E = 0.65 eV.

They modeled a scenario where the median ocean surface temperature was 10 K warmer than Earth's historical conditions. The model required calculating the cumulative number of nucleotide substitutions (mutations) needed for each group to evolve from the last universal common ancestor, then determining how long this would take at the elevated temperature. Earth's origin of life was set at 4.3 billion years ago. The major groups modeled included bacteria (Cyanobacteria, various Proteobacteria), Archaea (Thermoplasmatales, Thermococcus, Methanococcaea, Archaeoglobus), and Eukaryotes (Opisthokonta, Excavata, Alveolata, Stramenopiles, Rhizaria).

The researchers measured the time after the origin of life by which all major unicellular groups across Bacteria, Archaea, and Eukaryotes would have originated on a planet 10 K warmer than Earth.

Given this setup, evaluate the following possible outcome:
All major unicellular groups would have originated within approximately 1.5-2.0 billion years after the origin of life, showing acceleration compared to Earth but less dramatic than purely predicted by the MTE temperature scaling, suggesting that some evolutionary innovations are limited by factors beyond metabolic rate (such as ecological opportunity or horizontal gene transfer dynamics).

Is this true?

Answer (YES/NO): NO